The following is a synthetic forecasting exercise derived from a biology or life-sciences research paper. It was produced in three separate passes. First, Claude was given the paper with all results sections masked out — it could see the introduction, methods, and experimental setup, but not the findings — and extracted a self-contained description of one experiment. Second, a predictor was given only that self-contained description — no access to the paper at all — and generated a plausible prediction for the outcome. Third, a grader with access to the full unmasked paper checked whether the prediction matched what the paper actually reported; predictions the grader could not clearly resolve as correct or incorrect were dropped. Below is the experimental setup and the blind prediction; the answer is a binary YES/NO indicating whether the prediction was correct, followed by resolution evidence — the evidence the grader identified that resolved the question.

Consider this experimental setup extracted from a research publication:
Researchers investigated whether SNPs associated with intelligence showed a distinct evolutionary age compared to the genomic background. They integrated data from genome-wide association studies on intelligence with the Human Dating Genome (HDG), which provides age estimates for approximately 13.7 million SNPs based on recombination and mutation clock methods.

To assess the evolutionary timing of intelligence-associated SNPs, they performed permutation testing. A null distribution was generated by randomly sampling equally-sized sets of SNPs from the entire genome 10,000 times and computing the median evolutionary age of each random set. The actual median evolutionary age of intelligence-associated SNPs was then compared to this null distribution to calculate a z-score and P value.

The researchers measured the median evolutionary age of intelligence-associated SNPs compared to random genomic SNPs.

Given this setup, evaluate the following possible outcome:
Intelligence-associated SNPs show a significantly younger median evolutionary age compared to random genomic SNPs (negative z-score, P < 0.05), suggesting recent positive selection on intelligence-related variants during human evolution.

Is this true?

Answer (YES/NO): YES